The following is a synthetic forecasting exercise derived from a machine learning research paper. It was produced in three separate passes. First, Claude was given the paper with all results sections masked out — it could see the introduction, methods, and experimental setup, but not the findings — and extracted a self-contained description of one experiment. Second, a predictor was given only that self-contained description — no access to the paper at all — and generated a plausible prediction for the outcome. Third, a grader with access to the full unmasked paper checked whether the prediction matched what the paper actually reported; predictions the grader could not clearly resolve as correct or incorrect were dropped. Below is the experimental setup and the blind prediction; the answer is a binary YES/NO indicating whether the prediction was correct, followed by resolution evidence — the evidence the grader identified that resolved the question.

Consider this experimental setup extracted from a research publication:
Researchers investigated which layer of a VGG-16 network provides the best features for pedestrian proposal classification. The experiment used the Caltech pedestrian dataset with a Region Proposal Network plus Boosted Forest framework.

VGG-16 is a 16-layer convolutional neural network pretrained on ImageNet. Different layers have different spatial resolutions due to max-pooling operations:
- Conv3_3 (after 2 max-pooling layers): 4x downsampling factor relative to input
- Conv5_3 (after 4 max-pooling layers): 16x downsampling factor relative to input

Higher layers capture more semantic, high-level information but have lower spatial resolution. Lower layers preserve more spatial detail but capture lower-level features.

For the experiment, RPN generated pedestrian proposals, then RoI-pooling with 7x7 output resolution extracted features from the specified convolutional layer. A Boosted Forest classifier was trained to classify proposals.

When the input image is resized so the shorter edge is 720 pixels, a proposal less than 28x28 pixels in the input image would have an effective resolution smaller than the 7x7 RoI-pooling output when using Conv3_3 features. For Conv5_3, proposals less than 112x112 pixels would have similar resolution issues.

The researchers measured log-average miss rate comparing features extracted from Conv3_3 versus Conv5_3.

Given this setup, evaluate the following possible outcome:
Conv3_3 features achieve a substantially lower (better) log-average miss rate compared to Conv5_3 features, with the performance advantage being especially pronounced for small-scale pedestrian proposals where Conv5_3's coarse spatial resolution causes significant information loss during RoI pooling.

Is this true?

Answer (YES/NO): YES